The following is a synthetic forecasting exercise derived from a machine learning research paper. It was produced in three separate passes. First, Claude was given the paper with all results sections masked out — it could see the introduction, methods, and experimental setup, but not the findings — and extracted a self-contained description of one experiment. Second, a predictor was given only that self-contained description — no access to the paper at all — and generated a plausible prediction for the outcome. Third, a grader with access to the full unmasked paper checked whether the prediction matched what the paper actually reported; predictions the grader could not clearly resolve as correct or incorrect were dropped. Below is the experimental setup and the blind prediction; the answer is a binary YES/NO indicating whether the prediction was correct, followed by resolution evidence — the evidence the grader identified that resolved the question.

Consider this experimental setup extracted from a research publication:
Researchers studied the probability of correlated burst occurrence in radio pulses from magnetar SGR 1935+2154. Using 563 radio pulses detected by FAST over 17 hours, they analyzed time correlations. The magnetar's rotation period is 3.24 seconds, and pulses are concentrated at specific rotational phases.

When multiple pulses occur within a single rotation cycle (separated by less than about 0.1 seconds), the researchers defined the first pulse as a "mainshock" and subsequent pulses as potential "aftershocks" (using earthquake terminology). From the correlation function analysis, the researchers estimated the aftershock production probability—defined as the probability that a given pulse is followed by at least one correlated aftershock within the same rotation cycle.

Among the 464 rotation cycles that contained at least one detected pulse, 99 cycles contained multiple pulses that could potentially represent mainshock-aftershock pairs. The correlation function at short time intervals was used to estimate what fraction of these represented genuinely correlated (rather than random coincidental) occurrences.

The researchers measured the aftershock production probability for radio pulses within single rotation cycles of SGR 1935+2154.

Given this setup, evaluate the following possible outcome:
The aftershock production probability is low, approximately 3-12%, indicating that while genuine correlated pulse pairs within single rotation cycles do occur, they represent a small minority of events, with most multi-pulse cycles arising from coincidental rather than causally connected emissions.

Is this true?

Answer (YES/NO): NO